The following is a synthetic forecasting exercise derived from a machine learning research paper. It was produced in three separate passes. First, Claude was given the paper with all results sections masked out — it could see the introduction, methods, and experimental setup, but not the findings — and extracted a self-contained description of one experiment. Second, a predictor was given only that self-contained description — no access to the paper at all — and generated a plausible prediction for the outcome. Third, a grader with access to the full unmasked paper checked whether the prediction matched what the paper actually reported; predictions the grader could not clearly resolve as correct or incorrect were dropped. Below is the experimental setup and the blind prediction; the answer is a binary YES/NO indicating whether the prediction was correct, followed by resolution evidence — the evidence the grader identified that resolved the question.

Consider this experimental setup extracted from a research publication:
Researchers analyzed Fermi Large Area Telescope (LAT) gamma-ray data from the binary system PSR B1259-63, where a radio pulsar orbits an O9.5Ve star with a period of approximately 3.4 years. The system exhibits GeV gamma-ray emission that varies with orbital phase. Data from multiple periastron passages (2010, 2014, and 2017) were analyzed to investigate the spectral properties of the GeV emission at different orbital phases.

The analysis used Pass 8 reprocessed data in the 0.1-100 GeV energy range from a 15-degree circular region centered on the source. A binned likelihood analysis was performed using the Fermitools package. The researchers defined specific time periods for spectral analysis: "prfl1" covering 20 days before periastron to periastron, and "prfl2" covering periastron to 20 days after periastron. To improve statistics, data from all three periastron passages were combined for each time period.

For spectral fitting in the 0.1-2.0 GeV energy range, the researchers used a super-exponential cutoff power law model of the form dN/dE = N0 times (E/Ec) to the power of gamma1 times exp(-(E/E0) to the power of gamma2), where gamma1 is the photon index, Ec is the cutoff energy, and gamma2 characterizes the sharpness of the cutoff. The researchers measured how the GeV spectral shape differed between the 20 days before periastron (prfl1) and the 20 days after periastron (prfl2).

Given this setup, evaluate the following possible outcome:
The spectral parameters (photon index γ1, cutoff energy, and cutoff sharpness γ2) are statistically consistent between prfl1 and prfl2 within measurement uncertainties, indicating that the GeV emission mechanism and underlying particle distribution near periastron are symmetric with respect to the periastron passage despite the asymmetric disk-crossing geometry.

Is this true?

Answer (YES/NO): NO